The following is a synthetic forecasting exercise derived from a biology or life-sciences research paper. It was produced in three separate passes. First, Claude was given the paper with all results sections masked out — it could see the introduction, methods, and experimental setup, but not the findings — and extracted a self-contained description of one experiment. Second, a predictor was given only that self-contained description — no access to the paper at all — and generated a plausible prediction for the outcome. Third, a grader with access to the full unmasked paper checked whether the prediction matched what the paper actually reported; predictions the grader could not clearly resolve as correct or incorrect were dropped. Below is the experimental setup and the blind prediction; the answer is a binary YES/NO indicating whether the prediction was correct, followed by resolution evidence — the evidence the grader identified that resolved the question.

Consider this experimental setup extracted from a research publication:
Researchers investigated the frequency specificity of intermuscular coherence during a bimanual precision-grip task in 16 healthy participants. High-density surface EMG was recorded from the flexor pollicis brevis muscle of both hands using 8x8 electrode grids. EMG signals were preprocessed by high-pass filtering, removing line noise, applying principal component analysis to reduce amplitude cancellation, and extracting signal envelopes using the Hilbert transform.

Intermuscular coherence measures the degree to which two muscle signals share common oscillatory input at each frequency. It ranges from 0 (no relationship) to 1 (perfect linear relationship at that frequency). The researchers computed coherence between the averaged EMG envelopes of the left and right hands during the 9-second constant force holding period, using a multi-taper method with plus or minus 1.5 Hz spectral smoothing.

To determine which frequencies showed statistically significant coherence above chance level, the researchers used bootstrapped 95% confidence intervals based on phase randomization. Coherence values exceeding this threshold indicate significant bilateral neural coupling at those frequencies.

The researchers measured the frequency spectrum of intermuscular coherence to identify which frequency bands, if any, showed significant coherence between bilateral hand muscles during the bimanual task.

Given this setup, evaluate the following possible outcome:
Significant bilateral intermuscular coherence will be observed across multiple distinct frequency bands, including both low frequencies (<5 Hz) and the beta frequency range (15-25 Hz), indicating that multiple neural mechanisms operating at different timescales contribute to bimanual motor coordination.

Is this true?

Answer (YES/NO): NO